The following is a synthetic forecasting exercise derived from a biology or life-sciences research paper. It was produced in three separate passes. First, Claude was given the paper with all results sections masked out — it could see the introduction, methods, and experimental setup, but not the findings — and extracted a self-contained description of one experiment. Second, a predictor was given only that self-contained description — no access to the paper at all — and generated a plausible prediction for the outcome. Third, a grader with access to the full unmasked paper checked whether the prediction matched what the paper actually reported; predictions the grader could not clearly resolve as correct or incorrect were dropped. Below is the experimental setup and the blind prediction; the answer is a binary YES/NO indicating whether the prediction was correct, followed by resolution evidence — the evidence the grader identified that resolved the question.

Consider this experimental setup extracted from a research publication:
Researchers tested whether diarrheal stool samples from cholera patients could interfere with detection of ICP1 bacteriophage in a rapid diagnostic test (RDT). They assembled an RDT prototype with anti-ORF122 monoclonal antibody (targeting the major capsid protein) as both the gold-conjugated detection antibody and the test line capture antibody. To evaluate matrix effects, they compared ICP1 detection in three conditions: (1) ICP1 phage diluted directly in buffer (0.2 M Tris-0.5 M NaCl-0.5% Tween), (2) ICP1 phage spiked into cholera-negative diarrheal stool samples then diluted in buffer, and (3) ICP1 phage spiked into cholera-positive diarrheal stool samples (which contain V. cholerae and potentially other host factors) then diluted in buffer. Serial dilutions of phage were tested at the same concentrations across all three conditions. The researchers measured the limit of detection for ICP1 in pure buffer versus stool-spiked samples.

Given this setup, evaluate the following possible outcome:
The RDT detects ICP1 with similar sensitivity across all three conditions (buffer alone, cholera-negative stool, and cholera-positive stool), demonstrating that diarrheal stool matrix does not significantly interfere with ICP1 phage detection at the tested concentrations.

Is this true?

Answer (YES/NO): NO